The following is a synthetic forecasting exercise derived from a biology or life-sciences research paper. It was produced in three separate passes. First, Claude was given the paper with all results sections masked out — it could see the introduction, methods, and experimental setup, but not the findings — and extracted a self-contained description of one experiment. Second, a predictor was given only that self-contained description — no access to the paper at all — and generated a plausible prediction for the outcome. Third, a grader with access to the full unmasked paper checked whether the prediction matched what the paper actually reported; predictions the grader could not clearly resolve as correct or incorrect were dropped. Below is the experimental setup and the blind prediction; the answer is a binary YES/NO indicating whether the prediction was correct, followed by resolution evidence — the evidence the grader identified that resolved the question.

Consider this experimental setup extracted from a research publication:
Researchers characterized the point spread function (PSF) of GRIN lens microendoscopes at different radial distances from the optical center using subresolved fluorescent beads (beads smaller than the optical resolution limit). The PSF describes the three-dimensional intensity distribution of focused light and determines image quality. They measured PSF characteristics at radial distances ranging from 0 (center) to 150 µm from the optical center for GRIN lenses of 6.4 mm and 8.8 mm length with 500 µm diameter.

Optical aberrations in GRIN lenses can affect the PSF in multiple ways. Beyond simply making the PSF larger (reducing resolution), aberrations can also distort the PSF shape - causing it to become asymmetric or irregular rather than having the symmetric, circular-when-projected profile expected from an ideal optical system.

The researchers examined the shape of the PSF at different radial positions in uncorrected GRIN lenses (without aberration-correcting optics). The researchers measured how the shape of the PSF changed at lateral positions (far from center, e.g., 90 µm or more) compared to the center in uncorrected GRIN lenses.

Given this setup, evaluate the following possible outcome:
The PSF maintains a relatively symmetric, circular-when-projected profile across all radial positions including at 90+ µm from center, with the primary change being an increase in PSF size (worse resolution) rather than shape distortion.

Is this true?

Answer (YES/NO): NO